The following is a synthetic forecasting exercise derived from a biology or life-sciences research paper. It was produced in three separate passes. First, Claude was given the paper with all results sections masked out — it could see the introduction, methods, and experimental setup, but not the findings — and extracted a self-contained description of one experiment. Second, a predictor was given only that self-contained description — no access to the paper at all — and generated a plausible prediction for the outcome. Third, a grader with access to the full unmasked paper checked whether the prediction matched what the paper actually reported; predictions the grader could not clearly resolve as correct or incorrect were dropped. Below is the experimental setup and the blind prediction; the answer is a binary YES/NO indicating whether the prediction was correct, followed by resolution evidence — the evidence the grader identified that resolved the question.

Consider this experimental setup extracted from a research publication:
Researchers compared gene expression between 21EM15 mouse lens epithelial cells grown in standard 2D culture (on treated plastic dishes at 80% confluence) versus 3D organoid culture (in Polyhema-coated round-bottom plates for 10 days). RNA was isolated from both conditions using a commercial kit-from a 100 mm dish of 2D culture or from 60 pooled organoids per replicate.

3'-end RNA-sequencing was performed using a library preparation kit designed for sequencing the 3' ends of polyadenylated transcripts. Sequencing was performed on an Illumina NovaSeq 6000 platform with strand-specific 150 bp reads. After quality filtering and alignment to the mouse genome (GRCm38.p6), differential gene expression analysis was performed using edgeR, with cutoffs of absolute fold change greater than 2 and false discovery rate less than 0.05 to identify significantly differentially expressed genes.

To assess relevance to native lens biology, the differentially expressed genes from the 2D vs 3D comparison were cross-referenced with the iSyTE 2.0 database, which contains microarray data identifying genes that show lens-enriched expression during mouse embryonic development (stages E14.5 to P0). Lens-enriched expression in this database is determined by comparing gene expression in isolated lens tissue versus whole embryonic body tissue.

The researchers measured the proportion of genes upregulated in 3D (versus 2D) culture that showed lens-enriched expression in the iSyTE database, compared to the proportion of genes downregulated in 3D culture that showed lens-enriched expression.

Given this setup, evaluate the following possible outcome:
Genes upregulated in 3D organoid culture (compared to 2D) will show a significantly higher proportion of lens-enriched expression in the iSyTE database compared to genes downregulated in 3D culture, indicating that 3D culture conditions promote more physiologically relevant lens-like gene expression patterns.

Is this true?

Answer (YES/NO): YES